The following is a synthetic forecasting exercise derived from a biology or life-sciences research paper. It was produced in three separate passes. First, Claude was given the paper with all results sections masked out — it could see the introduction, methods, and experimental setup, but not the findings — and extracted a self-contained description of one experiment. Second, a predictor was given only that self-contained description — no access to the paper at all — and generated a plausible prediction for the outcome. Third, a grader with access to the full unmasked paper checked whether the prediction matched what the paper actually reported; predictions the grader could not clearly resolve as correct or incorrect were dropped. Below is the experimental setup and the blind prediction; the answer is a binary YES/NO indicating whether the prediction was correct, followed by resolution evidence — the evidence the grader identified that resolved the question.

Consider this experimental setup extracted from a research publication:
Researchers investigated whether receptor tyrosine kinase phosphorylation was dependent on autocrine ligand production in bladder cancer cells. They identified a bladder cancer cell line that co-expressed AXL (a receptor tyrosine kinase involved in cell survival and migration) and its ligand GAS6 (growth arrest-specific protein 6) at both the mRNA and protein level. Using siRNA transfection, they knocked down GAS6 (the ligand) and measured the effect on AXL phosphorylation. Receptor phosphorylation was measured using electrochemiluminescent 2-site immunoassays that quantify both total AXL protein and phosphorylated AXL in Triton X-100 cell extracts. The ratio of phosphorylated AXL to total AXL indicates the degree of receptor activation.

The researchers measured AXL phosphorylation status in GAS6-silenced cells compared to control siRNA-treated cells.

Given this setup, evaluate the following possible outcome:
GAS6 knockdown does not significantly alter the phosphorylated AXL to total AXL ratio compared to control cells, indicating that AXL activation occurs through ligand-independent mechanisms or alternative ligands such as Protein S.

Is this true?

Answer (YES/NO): NO